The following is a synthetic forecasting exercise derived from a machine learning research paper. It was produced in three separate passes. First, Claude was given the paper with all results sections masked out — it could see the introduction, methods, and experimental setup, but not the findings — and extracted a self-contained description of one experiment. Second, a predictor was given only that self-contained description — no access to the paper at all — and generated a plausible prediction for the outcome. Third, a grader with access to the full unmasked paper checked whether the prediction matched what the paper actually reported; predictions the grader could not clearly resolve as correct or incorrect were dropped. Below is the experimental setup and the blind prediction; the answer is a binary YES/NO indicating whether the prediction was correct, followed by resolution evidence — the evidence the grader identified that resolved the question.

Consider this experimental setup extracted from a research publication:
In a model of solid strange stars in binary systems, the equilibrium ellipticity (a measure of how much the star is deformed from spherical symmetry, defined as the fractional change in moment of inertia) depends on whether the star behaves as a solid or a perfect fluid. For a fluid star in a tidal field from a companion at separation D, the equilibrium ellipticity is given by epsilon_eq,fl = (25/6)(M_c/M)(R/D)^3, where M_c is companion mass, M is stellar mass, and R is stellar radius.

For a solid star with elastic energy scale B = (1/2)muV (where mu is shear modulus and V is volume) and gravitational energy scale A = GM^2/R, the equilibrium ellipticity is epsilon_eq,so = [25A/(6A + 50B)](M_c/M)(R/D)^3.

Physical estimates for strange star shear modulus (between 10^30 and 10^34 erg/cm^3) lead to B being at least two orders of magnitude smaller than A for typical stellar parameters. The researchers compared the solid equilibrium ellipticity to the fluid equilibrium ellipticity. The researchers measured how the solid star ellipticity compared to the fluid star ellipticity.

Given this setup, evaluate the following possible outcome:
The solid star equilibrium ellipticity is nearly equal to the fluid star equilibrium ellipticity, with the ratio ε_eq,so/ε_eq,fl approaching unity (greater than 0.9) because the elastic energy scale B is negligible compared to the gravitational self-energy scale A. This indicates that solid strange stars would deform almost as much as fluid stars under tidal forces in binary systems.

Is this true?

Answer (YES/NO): YES